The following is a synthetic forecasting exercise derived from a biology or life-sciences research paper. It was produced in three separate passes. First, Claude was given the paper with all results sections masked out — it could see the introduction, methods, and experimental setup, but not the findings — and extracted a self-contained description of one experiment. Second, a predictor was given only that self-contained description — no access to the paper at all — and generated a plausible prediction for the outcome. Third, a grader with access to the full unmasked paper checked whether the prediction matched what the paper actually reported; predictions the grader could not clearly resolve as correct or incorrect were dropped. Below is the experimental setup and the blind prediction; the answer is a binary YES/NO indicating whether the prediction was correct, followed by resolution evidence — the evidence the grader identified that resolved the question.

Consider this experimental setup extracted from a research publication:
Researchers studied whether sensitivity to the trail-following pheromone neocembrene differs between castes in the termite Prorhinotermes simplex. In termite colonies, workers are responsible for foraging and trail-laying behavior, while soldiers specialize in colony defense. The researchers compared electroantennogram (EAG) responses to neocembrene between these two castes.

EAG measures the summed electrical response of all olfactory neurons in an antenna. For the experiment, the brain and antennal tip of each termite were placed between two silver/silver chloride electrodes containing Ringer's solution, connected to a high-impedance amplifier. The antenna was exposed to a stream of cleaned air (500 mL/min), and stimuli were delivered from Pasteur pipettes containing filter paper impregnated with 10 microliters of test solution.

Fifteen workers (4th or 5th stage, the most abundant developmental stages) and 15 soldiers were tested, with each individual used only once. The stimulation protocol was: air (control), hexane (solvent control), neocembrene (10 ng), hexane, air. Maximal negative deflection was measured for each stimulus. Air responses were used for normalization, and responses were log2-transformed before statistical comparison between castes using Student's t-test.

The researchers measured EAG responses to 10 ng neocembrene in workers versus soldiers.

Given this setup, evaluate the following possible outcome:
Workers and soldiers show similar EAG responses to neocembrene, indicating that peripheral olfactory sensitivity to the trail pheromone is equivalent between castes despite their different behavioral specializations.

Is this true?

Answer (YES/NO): NO